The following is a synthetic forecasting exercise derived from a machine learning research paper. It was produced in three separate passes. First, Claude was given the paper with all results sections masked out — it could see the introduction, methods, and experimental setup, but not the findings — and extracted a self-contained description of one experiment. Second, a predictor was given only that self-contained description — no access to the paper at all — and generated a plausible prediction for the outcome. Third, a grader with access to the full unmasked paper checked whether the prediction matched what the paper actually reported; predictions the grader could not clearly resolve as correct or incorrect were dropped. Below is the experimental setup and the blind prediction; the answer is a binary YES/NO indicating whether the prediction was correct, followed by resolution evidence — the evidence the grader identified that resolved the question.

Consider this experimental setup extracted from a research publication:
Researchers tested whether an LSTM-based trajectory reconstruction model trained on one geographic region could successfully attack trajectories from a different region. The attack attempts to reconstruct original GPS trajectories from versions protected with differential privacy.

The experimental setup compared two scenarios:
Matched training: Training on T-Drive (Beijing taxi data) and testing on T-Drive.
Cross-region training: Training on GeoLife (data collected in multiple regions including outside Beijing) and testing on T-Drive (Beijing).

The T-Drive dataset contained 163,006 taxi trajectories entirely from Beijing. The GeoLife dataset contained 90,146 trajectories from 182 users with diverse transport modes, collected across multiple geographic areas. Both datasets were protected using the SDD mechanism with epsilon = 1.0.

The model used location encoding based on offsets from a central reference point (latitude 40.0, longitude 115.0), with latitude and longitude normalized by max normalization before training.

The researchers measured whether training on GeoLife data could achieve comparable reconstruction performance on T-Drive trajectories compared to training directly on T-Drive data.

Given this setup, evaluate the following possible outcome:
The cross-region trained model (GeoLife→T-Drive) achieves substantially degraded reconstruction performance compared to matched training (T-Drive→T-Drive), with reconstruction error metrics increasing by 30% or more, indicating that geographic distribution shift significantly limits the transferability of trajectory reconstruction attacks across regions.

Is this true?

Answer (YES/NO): NO